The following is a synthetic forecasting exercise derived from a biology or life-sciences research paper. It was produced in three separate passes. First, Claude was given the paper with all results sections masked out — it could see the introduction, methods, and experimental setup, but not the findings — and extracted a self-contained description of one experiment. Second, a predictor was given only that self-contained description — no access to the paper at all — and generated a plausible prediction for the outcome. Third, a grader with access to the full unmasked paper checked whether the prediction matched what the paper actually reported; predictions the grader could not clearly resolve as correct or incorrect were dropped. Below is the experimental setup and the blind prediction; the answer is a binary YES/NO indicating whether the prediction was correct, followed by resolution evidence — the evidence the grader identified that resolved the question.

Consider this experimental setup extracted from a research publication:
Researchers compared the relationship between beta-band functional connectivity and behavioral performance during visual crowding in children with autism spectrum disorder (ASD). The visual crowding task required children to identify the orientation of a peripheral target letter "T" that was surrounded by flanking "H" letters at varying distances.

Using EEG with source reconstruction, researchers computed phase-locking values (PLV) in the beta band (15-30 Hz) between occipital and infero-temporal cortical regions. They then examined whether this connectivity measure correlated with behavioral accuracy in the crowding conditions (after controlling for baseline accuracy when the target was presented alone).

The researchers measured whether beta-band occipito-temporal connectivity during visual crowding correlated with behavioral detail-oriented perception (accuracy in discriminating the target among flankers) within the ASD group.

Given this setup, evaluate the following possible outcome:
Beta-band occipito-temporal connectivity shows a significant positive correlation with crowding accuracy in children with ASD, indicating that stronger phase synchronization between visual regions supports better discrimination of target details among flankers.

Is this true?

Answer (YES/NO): NO